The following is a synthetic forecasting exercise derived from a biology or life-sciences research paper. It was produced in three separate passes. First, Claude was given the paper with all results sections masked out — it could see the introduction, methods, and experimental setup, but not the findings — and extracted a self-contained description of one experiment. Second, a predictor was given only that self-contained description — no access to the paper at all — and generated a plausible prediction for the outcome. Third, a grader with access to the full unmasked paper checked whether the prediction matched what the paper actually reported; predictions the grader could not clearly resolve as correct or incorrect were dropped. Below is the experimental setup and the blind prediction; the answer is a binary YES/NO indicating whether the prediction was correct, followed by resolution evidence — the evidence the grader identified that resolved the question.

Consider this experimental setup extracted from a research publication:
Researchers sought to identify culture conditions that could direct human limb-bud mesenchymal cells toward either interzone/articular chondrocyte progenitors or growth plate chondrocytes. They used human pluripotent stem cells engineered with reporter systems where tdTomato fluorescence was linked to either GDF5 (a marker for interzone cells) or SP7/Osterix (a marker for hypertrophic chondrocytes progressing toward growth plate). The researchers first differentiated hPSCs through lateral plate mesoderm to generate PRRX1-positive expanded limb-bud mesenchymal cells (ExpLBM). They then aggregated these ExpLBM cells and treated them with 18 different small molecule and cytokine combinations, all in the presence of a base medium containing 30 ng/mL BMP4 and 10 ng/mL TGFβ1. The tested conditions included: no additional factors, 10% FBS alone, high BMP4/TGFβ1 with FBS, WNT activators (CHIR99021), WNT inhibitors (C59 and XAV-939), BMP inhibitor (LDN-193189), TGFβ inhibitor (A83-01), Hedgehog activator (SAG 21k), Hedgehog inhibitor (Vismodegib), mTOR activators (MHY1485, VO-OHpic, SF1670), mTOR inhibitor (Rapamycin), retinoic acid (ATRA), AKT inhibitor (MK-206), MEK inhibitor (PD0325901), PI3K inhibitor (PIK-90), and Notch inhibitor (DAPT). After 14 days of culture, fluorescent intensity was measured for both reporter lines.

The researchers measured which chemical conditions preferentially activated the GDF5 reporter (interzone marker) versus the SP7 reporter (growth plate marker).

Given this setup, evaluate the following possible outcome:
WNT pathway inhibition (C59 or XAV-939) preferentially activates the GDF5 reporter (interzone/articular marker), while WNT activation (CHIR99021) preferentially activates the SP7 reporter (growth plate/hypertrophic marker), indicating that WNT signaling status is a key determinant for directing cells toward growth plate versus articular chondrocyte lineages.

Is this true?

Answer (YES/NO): NO